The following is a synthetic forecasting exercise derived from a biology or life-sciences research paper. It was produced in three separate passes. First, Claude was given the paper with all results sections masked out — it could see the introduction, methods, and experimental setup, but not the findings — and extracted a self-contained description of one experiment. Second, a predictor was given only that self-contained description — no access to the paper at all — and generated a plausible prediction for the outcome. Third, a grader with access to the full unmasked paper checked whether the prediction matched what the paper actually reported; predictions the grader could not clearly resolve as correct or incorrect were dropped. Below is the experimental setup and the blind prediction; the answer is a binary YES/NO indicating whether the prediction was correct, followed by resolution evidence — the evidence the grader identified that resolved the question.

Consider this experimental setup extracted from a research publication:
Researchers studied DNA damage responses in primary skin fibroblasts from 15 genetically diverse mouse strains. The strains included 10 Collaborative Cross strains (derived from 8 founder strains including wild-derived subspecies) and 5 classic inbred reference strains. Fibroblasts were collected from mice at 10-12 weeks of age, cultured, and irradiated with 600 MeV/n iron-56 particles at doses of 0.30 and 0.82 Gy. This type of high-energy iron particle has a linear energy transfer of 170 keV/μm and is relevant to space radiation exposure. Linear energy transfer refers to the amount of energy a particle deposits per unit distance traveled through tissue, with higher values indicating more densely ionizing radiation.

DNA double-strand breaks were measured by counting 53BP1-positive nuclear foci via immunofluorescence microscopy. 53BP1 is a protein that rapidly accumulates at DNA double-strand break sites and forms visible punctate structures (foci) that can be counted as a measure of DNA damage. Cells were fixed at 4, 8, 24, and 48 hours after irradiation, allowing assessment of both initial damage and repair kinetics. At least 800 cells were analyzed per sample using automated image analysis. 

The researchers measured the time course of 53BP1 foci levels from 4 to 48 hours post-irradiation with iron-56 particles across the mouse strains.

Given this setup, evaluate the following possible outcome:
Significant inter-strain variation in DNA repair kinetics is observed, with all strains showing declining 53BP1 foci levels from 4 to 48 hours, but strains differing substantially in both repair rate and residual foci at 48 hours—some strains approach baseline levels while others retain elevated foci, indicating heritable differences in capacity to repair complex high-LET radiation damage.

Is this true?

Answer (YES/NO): NO